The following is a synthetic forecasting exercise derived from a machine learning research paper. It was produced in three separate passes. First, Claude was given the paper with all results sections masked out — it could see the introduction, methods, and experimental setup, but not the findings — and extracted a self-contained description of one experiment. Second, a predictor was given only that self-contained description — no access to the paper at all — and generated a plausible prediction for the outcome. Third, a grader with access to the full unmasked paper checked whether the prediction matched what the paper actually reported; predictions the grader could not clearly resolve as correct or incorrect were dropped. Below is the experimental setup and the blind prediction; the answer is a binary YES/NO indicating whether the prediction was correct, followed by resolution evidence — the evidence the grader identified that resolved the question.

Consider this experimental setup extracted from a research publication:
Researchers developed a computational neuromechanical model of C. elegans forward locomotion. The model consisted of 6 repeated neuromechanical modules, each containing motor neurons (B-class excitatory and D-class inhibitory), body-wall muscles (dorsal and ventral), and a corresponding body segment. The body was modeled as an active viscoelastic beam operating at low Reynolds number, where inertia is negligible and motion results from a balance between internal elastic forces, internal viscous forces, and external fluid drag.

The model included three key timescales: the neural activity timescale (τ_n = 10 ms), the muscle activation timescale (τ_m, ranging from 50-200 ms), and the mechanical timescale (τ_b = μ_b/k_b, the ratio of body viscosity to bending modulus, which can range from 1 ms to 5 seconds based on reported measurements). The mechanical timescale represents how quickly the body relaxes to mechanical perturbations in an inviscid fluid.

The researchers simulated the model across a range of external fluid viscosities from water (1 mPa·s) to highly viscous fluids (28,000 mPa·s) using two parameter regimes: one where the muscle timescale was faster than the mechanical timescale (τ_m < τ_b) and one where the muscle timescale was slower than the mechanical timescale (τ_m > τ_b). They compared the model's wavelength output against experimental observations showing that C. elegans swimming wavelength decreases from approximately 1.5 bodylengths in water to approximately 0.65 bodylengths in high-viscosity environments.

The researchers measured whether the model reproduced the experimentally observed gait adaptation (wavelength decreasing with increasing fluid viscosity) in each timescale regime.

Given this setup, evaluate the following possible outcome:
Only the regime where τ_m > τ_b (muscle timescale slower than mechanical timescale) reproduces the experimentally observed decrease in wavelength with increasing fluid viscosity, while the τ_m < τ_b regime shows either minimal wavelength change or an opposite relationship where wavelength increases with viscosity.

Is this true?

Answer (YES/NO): NO